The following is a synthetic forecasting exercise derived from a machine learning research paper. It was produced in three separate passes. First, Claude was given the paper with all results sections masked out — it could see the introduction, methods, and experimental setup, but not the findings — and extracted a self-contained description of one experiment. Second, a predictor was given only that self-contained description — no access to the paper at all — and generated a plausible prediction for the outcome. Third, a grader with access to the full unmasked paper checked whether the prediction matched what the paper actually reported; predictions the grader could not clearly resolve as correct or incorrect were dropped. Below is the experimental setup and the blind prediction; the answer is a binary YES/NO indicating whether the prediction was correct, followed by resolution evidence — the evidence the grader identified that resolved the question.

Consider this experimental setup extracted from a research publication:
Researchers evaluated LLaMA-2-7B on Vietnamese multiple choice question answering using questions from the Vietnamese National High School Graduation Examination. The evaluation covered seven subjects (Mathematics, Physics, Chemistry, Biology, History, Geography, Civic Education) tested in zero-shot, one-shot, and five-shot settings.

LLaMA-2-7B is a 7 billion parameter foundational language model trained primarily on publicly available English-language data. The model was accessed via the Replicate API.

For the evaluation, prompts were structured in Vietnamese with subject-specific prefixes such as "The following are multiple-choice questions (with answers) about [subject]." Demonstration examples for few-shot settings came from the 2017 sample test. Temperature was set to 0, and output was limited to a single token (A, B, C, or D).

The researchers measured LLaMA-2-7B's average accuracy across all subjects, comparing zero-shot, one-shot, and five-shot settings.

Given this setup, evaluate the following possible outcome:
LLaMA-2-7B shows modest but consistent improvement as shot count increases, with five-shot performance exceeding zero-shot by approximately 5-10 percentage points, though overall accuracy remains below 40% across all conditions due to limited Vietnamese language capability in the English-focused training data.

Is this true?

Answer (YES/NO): NO